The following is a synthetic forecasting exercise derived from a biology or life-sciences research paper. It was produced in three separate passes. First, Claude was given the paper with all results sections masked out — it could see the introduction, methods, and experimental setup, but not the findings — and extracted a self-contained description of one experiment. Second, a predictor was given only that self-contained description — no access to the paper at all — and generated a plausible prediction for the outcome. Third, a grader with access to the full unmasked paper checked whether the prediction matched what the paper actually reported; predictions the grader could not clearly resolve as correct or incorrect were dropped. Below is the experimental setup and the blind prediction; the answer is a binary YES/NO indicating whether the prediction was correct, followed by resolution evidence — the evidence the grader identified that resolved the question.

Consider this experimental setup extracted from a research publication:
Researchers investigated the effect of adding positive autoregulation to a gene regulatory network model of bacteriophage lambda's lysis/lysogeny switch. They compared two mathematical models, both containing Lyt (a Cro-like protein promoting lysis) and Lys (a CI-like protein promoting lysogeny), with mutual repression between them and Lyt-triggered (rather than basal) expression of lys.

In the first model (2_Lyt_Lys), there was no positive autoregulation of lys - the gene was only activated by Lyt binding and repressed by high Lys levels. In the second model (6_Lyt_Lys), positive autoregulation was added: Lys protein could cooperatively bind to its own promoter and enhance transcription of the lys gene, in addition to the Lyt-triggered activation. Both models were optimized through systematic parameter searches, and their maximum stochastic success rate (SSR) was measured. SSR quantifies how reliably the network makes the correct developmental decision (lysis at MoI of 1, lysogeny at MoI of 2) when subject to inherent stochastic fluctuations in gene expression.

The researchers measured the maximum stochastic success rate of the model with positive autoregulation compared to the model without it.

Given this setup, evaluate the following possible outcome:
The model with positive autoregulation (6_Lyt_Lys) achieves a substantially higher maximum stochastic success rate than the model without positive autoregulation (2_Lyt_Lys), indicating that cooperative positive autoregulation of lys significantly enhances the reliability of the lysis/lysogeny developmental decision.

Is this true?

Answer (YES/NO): YES